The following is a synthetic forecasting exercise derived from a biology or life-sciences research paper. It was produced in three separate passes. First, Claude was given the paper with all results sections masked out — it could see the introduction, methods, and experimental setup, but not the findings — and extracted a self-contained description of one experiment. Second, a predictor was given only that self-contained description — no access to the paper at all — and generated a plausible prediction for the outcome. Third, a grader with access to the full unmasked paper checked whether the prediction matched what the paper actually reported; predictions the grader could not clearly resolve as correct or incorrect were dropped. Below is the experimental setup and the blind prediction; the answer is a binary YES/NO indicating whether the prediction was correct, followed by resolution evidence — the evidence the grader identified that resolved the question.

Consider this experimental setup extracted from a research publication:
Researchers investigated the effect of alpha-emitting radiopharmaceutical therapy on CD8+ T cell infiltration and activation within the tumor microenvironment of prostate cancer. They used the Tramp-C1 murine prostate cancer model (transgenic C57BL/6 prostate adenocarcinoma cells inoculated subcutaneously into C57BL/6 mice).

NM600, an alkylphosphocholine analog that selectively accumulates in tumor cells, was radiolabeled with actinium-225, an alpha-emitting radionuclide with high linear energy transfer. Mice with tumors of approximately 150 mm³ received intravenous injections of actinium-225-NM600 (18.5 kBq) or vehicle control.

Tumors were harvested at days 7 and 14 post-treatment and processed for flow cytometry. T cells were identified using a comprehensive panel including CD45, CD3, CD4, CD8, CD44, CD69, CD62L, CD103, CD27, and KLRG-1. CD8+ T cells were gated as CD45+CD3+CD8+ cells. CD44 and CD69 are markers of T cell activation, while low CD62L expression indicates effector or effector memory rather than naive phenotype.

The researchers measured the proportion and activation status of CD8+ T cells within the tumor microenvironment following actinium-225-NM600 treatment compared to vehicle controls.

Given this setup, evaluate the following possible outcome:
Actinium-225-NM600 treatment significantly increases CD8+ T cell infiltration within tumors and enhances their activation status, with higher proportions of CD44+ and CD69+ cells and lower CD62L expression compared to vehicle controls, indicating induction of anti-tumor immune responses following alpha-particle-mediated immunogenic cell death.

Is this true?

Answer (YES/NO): NO